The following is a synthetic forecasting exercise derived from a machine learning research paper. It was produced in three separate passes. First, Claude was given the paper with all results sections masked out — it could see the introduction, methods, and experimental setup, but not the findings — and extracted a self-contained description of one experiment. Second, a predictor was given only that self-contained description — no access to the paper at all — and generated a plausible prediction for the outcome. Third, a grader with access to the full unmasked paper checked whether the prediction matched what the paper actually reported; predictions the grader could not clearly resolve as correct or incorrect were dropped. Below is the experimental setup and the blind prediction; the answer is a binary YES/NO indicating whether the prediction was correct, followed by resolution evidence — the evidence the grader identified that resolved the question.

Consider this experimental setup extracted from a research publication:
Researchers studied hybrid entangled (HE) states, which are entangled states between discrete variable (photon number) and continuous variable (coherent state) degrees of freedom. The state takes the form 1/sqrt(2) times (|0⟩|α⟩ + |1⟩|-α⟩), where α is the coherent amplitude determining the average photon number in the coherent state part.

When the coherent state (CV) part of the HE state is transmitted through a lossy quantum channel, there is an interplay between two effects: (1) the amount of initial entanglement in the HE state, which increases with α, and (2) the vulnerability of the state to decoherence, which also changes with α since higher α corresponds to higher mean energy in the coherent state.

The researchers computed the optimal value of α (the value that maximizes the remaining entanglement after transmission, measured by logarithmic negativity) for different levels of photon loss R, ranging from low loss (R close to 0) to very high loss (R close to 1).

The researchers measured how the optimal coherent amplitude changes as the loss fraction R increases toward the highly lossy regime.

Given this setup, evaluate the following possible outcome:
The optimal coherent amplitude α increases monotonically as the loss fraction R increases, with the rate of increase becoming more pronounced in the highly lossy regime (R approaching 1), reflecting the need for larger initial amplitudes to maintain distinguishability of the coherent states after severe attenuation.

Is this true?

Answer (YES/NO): NO